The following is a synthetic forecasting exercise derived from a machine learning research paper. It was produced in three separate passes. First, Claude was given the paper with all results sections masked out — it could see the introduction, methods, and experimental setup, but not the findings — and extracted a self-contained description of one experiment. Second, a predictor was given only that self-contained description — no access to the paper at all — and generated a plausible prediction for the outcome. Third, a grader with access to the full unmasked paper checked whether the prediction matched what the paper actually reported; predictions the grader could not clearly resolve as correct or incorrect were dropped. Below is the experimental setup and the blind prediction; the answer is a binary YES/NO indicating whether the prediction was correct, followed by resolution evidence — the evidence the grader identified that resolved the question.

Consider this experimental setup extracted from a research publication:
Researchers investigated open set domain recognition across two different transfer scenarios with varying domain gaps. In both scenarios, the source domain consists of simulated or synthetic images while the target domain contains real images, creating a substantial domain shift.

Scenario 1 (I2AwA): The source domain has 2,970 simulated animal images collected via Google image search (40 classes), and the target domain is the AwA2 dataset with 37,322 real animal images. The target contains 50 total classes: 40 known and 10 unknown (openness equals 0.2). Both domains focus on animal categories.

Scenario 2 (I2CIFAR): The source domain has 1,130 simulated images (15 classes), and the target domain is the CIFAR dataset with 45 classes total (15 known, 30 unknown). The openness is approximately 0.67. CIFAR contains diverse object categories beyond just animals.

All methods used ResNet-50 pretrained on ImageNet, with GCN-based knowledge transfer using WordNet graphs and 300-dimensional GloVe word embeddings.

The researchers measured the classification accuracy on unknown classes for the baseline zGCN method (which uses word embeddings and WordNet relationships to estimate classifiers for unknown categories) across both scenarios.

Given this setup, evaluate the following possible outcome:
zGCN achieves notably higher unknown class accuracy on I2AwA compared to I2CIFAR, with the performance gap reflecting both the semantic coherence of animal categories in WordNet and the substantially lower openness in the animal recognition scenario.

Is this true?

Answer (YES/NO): YES